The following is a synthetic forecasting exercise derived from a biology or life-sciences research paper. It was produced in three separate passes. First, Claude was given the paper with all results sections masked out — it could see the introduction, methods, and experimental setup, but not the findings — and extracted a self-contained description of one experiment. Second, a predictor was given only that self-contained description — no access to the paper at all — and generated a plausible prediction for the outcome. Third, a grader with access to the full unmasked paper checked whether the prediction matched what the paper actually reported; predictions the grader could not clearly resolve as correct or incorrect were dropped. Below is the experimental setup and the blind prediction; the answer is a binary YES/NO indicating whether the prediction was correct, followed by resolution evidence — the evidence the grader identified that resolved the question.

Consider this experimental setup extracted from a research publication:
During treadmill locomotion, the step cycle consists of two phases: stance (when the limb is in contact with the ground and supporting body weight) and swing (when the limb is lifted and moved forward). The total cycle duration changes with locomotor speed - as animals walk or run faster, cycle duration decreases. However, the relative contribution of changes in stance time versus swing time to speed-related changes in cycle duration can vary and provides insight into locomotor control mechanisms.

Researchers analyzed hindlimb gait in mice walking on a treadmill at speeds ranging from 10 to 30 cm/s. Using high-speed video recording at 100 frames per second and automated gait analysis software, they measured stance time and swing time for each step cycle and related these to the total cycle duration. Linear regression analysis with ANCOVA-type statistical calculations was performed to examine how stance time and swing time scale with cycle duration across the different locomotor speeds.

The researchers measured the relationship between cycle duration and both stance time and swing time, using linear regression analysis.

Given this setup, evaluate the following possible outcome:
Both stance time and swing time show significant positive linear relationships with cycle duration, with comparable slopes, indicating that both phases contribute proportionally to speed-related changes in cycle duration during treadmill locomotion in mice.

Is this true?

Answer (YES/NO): NO